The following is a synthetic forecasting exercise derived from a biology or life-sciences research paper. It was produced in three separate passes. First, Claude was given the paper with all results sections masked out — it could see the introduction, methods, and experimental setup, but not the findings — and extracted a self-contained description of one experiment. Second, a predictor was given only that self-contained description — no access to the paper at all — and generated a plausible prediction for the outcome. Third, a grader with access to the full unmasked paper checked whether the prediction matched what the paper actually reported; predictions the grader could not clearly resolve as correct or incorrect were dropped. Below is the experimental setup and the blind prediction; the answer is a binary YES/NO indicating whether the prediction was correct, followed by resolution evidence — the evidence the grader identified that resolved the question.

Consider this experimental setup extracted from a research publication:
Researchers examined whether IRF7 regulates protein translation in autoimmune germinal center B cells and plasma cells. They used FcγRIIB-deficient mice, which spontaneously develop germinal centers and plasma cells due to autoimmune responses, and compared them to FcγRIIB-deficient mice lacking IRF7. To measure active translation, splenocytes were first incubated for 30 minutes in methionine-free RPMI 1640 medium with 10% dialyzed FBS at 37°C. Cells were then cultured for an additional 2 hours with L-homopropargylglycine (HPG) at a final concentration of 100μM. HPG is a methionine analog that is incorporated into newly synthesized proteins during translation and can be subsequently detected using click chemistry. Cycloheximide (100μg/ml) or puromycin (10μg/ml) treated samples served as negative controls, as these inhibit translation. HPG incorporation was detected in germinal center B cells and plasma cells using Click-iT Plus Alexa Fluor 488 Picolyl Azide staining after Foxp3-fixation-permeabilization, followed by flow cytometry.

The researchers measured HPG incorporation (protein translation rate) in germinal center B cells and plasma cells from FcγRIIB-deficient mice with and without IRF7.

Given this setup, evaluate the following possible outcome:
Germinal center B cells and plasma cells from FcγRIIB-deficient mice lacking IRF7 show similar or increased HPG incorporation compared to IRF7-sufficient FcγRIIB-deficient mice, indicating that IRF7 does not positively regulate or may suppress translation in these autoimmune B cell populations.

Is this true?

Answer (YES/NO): NO